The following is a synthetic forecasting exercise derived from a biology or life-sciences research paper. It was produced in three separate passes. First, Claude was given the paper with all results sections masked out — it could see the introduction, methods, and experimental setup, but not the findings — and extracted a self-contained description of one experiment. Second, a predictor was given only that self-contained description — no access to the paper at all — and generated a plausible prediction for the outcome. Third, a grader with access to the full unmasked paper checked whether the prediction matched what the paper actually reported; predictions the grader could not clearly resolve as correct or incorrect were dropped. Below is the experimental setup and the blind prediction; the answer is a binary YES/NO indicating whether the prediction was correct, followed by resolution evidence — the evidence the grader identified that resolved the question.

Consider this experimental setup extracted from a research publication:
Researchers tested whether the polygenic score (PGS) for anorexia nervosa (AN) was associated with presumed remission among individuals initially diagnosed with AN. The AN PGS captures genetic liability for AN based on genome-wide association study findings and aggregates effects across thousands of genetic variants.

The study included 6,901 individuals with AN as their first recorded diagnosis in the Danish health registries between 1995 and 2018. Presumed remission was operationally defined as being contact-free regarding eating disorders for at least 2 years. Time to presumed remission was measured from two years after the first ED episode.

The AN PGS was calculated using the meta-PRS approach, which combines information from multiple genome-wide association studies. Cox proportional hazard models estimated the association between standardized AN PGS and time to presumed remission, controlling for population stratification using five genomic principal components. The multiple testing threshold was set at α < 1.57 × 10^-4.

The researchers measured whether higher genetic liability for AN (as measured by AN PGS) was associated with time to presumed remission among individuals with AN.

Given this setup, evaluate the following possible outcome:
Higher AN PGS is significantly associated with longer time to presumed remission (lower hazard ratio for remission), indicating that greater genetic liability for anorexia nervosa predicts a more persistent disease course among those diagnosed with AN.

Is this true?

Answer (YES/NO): NO